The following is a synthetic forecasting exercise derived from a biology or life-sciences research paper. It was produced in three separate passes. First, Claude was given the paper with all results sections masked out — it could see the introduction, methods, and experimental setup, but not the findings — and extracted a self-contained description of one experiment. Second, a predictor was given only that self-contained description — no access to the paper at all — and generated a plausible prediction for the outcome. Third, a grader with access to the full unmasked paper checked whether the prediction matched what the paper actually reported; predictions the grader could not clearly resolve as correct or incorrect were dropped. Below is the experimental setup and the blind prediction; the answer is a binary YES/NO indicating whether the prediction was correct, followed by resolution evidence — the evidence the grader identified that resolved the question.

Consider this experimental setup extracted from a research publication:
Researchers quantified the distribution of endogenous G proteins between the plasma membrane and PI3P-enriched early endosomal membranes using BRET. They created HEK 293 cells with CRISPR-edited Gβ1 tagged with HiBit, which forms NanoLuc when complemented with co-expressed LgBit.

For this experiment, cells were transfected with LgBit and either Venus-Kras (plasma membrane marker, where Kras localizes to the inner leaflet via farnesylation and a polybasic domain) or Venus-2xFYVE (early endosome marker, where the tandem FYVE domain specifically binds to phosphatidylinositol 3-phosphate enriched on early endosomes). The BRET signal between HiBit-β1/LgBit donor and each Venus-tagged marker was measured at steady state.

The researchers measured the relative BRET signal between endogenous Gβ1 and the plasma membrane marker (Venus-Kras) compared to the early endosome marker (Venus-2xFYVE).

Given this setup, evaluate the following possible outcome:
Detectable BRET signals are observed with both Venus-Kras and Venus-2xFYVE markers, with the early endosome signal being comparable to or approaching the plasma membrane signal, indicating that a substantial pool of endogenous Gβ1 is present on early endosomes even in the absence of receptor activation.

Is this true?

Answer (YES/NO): NO